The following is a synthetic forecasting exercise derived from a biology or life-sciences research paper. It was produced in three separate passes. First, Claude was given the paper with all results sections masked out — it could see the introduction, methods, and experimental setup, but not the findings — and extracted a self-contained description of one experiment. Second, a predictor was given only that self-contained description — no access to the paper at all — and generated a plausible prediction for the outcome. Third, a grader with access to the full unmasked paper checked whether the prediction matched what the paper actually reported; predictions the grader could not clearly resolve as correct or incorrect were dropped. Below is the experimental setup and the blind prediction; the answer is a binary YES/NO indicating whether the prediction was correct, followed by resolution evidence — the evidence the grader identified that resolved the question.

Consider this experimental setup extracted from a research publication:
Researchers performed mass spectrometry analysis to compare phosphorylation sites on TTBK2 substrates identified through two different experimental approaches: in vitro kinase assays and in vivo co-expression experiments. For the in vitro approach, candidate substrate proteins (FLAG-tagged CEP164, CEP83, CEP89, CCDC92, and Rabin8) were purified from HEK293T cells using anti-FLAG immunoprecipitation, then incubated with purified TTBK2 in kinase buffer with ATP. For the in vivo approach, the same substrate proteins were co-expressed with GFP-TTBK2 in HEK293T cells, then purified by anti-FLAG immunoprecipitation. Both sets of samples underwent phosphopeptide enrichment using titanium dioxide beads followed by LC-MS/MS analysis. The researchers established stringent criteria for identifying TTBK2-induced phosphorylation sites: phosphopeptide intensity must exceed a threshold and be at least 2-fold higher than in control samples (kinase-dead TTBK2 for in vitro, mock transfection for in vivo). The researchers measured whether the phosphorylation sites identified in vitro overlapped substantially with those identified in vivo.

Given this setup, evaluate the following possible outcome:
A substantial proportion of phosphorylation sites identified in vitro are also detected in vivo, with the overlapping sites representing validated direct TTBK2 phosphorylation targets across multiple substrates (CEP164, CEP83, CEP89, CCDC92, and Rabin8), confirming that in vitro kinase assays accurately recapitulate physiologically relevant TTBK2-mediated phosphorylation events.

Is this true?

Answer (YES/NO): YES